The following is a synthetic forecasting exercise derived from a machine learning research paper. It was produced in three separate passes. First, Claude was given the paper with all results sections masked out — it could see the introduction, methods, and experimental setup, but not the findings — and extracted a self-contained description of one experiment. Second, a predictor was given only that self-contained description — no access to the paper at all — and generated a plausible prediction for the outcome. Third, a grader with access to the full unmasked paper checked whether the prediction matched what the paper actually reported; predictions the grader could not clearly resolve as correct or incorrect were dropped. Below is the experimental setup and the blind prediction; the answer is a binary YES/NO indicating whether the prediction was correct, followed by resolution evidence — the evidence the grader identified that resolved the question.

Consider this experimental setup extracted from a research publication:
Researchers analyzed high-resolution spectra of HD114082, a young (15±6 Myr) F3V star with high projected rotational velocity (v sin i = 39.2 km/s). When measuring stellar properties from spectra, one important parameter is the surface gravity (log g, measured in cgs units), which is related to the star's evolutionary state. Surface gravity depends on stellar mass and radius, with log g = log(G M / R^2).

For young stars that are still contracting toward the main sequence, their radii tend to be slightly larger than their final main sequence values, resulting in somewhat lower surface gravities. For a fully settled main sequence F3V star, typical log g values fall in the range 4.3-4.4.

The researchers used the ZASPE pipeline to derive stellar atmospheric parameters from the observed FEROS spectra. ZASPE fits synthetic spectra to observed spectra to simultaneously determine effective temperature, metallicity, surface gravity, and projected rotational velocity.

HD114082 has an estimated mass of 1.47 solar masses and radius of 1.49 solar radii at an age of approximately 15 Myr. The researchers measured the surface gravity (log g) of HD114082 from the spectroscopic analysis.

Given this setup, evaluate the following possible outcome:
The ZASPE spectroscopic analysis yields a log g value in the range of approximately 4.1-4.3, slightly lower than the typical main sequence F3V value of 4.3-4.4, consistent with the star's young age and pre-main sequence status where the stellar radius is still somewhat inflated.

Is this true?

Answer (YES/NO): YES